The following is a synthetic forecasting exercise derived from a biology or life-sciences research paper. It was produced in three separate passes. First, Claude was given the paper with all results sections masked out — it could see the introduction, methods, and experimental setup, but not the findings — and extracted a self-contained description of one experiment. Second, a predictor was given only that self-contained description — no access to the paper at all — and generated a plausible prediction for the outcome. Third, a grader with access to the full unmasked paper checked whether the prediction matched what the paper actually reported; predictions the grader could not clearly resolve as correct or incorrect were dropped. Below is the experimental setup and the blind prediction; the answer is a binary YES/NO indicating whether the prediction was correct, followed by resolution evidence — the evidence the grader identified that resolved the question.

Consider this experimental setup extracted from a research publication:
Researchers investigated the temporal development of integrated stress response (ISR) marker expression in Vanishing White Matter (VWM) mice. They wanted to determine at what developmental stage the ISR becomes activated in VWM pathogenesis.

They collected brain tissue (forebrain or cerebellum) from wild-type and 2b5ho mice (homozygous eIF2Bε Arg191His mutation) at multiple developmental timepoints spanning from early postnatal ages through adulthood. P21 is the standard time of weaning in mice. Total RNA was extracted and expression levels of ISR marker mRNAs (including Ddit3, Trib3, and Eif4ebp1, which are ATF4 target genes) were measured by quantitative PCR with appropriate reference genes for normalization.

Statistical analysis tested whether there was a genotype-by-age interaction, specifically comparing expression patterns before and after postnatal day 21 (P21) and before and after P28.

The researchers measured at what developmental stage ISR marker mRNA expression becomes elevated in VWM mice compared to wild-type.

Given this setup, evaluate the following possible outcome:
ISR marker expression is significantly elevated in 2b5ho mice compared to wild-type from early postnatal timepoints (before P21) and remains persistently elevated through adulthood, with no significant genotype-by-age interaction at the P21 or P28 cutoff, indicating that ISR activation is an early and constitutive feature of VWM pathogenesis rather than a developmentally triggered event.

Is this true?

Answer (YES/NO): NO